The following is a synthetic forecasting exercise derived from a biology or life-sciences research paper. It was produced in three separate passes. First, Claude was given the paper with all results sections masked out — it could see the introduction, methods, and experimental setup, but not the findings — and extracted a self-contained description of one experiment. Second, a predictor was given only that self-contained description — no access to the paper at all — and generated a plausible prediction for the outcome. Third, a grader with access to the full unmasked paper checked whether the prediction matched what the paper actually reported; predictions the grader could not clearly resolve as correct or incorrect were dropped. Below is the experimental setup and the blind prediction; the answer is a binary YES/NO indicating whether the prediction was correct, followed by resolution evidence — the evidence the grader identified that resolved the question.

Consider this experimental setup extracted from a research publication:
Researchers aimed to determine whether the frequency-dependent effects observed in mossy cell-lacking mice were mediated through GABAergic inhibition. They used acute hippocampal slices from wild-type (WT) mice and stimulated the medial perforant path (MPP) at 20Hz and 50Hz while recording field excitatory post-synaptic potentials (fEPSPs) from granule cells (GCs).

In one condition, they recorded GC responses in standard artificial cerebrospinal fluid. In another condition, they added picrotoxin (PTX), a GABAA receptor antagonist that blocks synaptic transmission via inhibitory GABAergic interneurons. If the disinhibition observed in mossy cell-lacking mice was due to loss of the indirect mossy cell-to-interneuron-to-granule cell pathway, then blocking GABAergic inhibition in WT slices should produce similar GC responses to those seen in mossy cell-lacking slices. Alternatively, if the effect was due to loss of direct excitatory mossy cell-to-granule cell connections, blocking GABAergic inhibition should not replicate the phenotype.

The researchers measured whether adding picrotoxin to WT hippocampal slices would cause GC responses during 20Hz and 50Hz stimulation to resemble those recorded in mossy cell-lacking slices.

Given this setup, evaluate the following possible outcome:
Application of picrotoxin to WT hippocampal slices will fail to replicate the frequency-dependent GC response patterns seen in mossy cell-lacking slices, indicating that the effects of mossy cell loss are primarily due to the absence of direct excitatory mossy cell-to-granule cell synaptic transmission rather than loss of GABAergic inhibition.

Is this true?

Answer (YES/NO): NO